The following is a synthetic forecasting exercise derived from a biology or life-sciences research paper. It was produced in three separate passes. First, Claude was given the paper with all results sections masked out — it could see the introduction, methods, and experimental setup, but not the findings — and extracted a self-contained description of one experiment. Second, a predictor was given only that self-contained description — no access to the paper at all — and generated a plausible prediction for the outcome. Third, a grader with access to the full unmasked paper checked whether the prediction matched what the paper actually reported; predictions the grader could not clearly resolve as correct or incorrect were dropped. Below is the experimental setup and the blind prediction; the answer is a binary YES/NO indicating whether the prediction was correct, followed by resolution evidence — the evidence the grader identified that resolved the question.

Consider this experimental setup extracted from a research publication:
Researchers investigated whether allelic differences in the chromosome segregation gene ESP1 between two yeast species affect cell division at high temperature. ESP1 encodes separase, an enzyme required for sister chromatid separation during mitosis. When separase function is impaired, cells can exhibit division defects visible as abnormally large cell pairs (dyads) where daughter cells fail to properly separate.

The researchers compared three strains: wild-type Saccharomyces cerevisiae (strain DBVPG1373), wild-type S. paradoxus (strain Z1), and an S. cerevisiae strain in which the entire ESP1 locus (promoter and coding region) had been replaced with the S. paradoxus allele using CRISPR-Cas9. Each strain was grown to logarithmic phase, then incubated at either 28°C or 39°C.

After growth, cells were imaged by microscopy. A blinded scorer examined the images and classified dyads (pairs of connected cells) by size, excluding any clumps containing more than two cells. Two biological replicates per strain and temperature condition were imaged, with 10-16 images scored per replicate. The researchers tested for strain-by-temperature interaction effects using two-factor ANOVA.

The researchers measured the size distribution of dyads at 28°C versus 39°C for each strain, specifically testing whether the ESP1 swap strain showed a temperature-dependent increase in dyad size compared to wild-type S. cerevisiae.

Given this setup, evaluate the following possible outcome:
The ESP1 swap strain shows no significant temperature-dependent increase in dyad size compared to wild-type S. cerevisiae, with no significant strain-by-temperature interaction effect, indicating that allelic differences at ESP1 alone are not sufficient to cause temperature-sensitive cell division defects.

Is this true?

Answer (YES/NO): NO